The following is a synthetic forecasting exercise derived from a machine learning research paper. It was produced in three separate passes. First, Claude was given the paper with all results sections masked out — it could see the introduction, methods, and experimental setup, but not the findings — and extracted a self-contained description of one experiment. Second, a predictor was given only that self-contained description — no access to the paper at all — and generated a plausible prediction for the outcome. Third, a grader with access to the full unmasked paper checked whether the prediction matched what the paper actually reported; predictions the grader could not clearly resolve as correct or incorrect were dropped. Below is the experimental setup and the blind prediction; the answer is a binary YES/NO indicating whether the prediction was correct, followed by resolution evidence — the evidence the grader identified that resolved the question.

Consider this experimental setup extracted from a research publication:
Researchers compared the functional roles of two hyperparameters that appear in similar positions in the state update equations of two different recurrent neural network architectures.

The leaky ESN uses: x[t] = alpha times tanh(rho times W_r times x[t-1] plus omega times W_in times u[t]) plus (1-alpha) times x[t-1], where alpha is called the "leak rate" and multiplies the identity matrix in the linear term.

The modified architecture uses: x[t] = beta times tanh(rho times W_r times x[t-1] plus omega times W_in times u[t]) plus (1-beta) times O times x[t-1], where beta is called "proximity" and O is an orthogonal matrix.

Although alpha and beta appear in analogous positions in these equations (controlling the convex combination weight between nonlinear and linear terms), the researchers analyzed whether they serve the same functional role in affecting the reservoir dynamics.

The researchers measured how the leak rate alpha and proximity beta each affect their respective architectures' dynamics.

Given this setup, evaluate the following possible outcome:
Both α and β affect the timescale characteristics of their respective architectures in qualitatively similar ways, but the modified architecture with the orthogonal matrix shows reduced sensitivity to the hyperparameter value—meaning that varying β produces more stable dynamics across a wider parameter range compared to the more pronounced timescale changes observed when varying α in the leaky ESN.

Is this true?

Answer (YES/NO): NO